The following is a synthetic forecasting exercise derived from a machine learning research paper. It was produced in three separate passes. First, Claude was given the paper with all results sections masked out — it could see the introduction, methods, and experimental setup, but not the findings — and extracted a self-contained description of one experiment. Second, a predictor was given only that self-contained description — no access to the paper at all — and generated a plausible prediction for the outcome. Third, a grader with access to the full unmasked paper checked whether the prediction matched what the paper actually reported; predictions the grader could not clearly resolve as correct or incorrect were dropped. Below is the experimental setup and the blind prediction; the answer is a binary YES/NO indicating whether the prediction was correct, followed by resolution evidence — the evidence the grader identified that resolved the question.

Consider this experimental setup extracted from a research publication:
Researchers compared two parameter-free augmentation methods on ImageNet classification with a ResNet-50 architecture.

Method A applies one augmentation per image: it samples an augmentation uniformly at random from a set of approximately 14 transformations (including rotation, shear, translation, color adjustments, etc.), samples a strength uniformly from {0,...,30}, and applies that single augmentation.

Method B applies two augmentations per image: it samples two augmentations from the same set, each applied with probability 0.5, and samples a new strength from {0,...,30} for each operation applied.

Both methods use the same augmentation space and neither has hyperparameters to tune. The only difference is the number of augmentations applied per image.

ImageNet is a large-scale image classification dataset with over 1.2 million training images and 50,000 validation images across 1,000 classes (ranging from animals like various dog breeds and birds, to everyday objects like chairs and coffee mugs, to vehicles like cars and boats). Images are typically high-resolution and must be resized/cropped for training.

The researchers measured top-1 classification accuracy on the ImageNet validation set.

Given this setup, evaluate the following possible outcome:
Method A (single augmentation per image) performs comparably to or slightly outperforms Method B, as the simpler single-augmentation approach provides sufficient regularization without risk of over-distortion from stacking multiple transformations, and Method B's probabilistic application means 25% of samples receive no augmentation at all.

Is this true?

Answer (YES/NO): YES